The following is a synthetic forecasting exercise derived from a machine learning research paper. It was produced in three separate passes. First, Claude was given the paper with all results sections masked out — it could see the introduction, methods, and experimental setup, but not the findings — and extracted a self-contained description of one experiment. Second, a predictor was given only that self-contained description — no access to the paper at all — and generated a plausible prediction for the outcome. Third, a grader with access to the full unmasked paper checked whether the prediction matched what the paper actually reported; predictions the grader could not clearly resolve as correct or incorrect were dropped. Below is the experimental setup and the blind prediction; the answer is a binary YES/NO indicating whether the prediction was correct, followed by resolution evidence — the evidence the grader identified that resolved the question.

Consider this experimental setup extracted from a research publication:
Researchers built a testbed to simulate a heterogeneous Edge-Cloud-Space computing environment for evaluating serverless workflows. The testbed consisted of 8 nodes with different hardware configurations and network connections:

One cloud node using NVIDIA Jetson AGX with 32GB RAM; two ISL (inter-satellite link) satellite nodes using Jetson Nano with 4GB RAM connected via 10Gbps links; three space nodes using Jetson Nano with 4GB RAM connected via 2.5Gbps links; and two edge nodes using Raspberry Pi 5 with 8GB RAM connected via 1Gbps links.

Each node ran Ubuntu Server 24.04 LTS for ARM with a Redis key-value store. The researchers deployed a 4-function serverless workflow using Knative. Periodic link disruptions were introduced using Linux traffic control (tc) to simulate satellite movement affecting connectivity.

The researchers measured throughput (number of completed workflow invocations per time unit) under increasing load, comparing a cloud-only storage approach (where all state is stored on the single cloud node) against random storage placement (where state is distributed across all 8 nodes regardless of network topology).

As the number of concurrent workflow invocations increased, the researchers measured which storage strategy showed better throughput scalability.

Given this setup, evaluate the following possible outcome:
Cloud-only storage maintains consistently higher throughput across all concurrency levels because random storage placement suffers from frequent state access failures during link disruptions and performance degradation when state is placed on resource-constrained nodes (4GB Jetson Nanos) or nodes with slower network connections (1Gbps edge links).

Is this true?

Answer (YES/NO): NO